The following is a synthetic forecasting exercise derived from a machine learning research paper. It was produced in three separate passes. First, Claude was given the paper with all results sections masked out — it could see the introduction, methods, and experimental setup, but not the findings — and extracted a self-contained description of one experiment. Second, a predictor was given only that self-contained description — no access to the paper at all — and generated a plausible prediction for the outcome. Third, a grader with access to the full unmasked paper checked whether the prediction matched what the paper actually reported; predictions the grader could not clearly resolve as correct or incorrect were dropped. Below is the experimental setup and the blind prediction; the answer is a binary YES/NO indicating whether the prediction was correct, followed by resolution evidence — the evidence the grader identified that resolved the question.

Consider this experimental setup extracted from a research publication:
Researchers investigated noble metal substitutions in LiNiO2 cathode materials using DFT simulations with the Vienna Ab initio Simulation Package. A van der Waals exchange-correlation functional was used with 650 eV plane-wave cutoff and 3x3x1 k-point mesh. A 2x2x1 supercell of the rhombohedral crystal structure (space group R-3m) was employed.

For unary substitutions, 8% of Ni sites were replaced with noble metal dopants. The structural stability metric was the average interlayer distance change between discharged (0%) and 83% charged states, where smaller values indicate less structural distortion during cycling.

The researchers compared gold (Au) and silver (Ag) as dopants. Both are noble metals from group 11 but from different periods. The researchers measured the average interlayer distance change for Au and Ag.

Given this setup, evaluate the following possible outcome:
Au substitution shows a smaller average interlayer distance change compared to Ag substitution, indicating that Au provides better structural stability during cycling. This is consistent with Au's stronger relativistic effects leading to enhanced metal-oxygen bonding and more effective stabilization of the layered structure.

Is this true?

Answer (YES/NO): YES